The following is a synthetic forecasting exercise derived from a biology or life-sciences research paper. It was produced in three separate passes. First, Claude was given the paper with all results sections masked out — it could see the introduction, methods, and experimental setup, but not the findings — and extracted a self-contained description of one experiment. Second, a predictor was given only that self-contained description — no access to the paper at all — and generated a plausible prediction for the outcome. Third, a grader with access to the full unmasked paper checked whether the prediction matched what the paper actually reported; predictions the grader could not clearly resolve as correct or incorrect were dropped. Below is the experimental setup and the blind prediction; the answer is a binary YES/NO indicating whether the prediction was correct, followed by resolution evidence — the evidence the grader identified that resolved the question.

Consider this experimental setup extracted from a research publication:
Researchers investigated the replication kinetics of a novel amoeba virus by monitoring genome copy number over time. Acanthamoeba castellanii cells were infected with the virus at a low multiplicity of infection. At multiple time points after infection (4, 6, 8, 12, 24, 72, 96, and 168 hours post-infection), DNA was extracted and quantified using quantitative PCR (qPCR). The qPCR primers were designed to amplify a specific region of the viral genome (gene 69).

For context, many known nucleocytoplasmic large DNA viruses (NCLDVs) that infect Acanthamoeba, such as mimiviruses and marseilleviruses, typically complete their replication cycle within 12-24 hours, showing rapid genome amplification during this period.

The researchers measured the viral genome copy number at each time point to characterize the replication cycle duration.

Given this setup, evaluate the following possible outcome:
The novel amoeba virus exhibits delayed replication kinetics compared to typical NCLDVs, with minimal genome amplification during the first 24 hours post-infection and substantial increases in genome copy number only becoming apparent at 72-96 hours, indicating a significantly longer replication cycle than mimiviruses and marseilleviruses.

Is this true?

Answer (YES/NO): YES